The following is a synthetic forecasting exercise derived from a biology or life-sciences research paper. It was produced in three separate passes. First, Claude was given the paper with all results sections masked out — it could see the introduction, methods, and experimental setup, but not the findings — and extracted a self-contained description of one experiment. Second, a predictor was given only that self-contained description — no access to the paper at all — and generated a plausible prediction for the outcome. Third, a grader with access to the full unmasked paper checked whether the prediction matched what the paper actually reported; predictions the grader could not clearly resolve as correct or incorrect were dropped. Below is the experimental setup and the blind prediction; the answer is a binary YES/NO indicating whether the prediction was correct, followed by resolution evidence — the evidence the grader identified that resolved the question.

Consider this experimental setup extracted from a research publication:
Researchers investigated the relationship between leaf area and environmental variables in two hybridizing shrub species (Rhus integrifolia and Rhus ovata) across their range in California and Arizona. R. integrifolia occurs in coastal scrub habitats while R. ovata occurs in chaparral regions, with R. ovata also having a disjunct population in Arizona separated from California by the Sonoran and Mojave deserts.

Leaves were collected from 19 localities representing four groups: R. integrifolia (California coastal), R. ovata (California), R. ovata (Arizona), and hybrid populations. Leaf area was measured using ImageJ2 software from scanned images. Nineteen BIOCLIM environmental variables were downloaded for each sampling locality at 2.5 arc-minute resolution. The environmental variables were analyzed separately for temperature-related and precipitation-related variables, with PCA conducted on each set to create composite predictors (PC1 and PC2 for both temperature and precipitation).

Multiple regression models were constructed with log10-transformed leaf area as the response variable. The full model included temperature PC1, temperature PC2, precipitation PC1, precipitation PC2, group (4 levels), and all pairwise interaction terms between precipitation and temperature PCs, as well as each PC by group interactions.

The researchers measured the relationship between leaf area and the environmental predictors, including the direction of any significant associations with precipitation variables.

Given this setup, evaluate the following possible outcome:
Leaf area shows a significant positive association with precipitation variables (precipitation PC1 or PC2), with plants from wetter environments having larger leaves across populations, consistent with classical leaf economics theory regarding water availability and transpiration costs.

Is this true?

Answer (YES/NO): NO